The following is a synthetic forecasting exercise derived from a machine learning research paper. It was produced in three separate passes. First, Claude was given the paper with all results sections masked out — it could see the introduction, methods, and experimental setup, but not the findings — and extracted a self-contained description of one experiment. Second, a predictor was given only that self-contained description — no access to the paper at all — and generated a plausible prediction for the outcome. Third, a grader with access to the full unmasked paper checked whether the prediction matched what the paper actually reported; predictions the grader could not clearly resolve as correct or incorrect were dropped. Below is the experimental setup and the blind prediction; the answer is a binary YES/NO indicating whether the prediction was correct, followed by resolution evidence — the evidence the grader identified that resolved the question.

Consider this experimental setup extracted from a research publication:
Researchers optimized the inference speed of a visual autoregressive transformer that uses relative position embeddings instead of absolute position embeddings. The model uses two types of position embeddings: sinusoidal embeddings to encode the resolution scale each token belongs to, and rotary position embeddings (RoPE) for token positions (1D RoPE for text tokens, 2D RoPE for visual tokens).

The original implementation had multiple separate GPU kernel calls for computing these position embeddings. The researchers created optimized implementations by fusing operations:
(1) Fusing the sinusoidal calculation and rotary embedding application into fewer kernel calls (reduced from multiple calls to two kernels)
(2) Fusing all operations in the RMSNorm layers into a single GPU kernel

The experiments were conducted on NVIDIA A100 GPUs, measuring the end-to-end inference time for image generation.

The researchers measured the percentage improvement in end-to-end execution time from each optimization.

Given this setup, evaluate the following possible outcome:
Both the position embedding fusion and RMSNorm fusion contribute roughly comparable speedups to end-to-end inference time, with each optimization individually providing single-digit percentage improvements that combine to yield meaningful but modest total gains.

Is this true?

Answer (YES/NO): NO